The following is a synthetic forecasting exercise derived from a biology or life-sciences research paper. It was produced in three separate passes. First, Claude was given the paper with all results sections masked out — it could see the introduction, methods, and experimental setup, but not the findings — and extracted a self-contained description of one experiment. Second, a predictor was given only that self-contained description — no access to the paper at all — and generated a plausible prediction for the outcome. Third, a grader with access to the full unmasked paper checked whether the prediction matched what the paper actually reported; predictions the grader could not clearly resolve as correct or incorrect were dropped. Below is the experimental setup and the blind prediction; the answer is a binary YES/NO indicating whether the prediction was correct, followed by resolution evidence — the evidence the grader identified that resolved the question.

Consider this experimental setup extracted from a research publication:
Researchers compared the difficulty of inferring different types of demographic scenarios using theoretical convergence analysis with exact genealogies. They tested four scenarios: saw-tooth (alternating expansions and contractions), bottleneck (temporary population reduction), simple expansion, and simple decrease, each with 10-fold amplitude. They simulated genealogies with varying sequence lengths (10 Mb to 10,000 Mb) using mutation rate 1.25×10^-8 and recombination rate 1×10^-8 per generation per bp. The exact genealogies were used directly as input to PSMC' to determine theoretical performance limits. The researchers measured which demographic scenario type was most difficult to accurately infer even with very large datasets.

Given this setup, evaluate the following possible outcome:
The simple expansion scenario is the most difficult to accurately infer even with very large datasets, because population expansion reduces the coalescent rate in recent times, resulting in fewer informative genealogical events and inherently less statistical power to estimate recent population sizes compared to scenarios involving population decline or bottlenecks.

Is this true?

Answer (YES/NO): NO